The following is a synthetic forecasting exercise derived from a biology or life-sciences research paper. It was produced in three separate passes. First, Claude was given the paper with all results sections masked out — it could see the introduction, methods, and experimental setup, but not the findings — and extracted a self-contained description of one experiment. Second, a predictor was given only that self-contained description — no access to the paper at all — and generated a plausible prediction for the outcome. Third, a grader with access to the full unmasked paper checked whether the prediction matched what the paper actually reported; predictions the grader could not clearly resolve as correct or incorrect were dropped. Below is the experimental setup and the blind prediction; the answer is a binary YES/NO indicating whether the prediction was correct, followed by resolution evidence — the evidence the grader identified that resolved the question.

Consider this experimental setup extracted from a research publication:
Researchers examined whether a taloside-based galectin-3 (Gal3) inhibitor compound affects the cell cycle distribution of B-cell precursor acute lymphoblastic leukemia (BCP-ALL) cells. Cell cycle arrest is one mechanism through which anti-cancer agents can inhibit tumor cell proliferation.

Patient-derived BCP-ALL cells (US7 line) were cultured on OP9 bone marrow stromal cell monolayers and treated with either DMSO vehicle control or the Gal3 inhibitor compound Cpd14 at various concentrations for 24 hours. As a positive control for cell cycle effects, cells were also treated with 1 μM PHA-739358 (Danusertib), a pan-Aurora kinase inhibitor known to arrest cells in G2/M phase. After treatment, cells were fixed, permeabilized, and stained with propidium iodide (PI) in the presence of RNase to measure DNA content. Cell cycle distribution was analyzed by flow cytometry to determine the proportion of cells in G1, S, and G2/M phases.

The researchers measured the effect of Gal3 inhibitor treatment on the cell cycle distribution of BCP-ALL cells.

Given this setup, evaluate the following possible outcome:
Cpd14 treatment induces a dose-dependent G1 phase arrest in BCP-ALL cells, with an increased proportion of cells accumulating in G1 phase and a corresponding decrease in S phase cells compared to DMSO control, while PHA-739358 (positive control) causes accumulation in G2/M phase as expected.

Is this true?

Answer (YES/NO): NO